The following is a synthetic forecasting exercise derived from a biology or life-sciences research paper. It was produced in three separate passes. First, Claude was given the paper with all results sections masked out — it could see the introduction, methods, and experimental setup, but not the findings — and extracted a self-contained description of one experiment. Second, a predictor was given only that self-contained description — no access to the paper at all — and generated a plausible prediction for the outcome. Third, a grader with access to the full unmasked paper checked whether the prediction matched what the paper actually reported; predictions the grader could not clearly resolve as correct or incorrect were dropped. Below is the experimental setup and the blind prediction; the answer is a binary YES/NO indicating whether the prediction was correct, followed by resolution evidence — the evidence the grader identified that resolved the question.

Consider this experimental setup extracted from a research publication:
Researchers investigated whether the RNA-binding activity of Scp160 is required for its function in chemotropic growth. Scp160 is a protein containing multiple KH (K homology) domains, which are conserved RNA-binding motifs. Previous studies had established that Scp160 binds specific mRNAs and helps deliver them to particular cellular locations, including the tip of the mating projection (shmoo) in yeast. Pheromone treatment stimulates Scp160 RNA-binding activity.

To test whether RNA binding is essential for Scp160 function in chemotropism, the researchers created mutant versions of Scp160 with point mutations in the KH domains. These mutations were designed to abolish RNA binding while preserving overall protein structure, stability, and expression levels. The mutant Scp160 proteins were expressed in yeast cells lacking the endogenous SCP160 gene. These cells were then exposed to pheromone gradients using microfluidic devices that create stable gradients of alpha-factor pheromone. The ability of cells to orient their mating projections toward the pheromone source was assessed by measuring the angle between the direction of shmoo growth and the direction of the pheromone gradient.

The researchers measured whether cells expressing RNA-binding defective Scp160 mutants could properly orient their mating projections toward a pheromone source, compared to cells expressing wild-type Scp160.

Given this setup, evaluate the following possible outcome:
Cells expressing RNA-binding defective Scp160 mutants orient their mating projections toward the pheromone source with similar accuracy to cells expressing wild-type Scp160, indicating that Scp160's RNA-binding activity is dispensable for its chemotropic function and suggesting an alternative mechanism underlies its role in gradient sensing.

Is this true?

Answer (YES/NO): NO